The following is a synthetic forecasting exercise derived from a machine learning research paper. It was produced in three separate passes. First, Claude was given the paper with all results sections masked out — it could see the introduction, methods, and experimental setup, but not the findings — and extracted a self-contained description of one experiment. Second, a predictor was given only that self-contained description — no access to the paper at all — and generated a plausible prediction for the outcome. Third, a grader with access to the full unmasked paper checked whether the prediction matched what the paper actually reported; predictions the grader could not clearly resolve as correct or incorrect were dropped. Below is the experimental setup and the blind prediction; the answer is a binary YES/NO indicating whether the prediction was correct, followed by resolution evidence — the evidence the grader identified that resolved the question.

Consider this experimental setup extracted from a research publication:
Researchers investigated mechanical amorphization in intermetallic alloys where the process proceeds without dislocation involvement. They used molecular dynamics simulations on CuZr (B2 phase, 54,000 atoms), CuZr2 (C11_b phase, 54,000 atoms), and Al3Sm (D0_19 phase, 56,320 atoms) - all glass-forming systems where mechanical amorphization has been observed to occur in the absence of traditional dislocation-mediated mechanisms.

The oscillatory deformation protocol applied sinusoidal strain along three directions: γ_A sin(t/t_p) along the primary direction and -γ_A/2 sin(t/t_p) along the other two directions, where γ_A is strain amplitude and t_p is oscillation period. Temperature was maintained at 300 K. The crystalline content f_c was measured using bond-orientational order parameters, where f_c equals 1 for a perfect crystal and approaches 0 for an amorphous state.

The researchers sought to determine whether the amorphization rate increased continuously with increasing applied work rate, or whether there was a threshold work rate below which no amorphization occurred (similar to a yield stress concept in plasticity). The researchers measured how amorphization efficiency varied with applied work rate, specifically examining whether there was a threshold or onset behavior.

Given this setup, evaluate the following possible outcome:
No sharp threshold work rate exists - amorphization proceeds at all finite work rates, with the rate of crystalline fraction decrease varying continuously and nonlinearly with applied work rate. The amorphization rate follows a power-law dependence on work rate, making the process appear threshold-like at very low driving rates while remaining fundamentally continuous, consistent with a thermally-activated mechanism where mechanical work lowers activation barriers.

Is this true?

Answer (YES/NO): NO